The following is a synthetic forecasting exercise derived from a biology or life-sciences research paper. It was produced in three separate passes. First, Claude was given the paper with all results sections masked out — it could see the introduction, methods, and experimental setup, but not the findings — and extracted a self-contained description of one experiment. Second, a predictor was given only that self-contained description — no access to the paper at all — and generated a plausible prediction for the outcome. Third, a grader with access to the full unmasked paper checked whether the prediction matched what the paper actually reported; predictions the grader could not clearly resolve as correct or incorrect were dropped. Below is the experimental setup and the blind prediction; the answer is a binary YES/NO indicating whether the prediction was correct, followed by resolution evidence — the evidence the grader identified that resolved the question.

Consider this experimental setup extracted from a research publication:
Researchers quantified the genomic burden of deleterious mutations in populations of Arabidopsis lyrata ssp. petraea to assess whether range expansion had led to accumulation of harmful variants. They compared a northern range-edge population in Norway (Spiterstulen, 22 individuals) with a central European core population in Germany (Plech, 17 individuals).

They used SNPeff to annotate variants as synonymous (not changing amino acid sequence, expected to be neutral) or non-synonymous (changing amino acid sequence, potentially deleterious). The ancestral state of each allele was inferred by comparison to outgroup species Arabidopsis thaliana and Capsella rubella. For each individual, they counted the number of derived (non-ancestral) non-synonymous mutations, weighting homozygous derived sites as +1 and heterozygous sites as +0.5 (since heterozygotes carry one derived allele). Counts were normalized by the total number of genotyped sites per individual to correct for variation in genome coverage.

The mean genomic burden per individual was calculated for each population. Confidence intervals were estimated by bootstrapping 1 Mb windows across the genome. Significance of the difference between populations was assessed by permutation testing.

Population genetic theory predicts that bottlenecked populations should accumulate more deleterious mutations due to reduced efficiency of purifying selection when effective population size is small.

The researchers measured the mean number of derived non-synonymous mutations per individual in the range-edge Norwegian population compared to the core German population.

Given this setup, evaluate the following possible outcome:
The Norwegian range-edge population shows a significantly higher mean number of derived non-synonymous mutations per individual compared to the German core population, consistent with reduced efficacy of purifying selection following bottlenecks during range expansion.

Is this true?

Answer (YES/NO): YES